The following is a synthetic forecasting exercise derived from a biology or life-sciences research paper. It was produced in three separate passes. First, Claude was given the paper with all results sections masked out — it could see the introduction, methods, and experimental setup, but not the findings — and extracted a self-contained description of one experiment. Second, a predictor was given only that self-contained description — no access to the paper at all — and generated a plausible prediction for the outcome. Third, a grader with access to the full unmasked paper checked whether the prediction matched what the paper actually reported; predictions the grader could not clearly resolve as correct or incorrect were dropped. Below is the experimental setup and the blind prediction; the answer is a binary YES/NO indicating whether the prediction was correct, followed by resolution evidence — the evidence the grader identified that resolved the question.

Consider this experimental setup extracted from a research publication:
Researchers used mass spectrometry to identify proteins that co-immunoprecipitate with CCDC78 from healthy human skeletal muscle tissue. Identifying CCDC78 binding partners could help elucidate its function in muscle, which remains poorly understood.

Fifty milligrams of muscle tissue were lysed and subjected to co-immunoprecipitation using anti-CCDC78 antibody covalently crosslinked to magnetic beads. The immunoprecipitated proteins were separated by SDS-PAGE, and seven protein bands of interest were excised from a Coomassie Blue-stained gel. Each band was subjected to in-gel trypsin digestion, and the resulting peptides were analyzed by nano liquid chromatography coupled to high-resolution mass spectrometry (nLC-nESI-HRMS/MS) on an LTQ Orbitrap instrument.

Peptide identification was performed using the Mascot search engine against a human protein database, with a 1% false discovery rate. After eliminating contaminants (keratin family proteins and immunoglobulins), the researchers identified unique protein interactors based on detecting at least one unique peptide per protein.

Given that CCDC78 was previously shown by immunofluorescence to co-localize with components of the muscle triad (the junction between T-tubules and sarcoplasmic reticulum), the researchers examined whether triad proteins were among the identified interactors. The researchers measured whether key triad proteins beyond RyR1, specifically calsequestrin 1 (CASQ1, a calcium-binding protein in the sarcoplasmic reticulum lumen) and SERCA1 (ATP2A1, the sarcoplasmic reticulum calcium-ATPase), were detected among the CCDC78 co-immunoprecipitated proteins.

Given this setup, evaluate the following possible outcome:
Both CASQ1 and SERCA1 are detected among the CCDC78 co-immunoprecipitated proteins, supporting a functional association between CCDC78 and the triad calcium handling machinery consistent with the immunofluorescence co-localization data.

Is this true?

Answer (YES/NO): YES